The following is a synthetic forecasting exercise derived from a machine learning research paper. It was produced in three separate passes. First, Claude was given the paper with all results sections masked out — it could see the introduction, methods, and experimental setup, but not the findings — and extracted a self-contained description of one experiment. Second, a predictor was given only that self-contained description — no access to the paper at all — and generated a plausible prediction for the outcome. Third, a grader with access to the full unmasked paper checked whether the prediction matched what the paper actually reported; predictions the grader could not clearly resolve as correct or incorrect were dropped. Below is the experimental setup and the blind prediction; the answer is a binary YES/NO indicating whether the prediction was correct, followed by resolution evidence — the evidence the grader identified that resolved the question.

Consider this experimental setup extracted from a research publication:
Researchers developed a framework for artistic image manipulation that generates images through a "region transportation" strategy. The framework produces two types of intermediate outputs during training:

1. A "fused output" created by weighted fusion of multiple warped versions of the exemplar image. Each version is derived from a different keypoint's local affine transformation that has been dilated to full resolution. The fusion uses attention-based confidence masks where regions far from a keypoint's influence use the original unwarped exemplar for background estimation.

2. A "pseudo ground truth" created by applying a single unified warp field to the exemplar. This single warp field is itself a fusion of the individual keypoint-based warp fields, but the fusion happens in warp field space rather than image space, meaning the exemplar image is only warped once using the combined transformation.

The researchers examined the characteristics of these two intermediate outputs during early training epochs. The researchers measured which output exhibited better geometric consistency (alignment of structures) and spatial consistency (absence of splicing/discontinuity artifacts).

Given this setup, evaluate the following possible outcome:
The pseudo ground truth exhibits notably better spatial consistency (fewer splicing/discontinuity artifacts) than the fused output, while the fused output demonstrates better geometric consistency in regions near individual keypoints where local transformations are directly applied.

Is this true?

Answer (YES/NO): NO